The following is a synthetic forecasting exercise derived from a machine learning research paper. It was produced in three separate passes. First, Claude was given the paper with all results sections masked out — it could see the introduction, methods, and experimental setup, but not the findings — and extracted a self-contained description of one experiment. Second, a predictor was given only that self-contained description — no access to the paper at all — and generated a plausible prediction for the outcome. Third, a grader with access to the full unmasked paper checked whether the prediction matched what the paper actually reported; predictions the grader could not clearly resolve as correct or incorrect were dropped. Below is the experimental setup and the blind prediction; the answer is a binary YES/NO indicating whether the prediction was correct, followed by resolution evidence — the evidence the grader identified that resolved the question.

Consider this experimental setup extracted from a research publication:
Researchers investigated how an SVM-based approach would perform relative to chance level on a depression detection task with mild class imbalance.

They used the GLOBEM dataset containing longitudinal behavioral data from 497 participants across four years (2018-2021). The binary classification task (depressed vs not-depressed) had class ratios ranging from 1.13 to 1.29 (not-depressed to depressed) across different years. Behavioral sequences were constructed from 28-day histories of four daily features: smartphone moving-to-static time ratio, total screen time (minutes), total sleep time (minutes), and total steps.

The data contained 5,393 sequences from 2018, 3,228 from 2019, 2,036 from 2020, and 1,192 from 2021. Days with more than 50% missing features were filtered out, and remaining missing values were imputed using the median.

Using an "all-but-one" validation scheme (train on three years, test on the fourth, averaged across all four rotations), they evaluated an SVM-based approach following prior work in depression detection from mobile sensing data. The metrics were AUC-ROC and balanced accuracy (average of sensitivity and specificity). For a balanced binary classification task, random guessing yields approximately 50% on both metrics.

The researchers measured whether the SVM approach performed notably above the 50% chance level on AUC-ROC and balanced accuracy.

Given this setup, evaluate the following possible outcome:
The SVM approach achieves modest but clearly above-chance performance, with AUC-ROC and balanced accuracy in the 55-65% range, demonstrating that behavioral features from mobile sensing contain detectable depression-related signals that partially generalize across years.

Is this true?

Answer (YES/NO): NO